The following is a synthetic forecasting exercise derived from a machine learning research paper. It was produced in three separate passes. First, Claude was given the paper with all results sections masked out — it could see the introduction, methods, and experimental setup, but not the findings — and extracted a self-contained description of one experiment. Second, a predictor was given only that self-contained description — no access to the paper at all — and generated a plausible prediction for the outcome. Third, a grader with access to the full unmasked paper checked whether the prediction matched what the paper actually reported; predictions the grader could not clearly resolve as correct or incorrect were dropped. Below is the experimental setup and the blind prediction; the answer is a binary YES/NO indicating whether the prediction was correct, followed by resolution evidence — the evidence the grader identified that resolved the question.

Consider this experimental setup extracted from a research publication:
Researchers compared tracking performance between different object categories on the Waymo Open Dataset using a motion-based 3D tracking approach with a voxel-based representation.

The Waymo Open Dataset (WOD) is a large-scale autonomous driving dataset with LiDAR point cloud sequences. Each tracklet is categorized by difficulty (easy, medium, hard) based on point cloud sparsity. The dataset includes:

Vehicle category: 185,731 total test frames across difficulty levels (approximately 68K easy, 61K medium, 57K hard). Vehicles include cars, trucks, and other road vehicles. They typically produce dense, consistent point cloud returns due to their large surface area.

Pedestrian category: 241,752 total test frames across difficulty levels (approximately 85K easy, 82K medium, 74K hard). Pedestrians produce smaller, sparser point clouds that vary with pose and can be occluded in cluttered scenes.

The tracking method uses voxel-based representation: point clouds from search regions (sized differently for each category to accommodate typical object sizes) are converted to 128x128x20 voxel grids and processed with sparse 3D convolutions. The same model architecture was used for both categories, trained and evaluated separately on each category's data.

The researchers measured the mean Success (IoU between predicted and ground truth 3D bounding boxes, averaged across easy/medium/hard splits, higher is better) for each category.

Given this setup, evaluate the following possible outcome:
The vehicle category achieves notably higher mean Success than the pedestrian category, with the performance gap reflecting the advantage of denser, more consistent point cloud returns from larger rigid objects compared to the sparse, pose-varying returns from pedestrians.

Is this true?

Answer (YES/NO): YES